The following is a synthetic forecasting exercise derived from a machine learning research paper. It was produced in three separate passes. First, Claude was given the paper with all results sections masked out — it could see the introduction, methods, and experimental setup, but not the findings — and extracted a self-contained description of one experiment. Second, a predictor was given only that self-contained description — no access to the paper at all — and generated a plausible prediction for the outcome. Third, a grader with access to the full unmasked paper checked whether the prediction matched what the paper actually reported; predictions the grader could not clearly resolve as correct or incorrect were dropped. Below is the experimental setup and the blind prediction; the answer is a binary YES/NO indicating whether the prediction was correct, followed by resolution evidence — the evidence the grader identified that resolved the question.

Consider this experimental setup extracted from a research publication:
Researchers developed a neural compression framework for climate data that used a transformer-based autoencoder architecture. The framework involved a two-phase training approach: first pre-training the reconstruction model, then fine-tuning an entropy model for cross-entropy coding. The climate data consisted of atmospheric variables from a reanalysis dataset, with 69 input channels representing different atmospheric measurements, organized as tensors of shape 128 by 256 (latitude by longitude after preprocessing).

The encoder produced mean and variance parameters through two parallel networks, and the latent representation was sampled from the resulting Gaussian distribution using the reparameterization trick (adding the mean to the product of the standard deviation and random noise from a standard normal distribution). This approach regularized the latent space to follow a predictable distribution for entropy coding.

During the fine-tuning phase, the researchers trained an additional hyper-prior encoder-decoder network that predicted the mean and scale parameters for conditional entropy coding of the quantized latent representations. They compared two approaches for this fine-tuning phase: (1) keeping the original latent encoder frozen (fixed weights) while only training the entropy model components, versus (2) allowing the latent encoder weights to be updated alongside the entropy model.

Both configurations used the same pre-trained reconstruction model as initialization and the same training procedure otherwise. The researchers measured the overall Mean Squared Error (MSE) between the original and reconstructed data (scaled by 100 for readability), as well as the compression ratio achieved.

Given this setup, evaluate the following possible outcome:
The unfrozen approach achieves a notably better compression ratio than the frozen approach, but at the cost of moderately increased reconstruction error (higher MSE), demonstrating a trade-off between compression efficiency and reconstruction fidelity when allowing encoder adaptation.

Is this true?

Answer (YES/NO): NO